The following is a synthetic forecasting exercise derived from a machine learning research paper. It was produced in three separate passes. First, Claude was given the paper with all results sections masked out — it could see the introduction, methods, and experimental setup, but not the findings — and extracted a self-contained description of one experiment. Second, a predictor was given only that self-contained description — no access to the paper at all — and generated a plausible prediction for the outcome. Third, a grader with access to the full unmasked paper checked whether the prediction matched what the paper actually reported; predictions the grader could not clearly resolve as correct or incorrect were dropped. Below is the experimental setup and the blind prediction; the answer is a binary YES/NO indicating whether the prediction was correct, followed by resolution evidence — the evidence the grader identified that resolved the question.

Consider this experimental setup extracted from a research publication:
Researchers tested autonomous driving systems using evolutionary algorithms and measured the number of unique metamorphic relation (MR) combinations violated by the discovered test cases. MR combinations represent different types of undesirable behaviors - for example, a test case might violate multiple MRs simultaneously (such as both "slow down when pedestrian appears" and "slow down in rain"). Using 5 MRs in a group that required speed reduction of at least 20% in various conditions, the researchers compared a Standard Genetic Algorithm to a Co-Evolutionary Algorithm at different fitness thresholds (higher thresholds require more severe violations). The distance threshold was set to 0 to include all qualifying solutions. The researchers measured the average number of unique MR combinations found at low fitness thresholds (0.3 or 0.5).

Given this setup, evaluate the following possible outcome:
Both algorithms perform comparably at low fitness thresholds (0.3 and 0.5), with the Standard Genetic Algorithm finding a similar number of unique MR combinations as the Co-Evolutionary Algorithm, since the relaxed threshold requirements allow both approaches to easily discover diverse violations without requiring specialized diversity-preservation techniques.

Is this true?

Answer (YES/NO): NO